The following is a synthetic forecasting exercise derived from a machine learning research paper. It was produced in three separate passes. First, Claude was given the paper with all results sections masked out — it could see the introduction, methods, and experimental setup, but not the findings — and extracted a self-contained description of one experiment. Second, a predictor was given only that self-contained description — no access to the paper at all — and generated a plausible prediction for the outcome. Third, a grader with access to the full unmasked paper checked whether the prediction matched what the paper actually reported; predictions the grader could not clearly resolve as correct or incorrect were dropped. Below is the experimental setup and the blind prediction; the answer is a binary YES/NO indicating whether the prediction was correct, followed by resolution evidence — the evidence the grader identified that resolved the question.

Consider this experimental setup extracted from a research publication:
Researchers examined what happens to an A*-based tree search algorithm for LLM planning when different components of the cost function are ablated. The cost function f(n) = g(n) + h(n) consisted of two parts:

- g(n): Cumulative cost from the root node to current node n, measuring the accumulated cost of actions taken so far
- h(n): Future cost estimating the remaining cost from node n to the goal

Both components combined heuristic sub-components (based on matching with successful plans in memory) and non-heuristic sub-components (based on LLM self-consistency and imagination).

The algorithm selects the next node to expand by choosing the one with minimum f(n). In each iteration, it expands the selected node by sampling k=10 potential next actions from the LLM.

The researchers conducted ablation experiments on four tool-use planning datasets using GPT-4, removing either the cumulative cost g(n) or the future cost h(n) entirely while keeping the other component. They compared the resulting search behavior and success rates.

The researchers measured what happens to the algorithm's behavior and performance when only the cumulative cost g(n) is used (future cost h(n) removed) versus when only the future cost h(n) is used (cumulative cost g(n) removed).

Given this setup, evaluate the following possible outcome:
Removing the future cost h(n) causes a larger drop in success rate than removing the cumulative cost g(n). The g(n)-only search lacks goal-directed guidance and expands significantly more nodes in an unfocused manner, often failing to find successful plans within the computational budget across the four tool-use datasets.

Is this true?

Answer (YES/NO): NO